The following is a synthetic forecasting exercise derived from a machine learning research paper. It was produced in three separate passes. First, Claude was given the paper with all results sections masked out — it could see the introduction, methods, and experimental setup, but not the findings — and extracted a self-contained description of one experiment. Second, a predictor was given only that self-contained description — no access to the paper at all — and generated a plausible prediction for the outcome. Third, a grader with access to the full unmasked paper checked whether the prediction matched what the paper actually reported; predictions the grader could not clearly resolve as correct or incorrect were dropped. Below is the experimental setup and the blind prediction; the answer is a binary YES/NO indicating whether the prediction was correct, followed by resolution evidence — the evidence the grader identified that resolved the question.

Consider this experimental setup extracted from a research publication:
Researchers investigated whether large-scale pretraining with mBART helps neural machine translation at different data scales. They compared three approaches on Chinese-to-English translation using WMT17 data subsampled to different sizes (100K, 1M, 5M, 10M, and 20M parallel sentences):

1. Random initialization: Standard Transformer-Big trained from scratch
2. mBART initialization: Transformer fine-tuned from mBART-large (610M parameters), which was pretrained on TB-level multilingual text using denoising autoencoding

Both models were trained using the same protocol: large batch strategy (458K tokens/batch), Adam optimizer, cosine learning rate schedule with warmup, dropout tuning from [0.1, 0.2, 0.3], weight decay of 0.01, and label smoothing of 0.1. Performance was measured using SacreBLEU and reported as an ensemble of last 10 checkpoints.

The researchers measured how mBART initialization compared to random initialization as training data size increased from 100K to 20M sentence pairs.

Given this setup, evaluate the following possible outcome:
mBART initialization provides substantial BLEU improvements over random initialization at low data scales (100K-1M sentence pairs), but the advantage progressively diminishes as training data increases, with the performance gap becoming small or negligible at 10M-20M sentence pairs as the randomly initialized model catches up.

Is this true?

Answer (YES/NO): NO